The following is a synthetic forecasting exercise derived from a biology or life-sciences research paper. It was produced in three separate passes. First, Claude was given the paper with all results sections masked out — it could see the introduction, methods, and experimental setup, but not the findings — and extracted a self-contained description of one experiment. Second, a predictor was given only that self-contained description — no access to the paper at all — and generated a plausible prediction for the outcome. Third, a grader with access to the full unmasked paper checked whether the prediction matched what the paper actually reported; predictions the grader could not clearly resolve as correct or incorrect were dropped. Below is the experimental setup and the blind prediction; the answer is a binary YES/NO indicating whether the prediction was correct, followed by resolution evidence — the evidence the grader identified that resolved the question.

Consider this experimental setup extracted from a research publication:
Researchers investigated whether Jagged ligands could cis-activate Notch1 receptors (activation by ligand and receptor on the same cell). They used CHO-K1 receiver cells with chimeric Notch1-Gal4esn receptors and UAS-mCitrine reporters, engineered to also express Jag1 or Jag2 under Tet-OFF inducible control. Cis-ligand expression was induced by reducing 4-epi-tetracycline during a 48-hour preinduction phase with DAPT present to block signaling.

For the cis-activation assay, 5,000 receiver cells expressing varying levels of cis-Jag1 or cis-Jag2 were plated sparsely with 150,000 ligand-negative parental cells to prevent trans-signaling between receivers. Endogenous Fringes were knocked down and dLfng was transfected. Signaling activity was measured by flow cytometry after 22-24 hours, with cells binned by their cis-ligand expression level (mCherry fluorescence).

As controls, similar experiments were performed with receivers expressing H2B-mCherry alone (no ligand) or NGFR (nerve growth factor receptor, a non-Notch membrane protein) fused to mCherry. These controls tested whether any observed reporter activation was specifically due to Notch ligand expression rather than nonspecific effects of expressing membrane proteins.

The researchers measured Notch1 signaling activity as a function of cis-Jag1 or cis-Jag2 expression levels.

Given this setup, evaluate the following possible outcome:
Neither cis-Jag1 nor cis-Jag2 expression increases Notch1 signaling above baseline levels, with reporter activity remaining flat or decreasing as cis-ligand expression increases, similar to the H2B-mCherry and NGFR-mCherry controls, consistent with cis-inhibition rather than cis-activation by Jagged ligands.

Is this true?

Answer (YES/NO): YES